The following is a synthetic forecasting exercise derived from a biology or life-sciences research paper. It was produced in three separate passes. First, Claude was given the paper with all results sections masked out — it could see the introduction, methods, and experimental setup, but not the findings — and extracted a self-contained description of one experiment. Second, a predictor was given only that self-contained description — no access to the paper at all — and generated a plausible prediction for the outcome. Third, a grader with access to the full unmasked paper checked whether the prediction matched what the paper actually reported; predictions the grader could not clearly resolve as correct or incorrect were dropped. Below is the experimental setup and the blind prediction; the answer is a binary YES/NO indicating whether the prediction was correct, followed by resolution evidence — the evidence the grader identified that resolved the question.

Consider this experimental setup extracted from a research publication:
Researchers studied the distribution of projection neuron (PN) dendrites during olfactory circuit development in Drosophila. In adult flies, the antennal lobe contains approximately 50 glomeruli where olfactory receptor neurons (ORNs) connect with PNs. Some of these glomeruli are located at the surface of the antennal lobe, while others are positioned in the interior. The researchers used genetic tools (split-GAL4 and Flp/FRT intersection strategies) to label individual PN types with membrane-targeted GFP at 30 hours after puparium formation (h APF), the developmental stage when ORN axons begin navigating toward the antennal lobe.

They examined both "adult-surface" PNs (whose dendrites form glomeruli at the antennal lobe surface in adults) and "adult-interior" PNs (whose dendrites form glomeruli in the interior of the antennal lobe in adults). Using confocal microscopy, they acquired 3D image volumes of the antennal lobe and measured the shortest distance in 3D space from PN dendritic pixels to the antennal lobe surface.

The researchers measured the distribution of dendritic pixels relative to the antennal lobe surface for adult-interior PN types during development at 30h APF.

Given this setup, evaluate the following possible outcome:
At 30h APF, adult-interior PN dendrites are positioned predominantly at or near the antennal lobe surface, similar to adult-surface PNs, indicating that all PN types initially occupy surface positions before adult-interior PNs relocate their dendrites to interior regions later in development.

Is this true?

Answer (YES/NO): NO